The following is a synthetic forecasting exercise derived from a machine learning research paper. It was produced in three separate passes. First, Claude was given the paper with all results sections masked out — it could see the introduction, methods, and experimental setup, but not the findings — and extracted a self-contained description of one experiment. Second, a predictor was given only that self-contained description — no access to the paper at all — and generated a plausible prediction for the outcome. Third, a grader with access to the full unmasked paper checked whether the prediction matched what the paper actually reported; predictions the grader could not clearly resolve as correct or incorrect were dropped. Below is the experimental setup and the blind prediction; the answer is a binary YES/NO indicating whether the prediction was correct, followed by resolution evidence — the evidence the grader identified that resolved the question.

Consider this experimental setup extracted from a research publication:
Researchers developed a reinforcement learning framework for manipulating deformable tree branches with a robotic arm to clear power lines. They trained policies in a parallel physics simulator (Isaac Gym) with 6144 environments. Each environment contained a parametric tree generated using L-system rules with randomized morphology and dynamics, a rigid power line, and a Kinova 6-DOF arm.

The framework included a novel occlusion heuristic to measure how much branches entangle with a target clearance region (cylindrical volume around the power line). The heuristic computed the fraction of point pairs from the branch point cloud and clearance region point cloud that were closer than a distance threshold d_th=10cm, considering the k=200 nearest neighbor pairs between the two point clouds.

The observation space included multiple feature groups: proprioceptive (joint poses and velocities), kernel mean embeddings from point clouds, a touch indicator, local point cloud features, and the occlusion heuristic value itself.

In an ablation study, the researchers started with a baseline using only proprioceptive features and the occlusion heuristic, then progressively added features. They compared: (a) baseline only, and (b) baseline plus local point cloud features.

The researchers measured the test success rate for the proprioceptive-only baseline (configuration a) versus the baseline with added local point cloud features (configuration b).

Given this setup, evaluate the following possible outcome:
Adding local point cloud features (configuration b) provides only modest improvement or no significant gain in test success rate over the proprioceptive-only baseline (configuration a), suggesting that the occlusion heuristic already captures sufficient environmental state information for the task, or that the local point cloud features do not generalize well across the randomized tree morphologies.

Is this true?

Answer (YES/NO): YES